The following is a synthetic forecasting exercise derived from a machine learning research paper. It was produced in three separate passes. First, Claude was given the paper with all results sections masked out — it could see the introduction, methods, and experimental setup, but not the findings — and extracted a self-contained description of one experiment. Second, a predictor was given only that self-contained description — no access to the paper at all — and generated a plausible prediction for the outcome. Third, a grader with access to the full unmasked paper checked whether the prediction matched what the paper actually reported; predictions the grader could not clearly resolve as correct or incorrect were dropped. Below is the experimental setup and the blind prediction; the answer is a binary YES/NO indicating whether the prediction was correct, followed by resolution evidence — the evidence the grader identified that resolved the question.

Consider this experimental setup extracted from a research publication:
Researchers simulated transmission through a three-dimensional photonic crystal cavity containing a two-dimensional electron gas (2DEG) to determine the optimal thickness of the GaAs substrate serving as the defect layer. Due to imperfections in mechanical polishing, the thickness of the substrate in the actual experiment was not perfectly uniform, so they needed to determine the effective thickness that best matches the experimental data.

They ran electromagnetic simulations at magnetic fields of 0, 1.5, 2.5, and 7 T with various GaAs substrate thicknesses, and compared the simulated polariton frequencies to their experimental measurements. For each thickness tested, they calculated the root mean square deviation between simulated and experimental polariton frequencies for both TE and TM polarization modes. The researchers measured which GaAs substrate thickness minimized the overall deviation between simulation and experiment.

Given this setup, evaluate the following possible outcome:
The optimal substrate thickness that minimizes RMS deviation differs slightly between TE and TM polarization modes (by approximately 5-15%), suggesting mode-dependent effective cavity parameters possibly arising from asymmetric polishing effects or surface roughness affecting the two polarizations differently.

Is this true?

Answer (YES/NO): NO